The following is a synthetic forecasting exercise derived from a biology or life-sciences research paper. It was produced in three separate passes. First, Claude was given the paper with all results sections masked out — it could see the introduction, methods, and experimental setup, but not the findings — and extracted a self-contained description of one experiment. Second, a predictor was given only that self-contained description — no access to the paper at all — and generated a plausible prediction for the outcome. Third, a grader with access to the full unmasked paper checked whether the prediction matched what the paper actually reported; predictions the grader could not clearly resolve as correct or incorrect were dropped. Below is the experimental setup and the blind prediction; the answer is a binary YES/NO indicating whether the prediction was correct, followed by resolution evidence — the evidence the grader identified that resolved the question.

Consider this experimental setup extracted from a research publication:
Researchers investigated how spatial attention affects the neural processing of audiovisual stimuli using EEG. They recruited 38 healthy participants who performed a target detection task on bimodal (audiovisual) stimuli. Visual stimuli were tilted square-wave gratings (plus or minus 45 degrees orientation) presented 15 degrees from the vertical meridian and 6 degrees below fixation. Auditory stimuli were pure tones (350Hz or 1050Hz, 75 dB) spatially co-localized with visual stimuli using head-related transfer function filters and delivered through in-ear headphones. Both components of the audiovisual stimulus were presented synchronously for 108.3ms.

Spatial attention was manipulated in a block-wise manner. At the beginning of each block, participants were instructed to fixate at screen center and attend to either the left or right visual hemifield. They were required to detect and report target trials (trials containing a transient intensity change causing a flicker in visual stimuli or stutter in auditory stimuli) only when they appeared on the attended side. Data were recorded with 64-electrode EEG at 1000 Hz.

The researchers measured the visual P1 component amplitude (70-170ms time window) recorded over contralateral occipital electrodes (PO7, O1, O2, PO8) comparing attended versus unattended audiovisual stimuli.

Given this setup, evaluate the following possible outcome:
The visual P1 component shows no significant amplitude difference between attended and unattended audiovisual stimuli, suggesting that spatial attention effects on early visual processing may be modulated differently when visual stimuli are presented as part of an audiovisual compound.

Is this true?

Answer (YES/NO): NO